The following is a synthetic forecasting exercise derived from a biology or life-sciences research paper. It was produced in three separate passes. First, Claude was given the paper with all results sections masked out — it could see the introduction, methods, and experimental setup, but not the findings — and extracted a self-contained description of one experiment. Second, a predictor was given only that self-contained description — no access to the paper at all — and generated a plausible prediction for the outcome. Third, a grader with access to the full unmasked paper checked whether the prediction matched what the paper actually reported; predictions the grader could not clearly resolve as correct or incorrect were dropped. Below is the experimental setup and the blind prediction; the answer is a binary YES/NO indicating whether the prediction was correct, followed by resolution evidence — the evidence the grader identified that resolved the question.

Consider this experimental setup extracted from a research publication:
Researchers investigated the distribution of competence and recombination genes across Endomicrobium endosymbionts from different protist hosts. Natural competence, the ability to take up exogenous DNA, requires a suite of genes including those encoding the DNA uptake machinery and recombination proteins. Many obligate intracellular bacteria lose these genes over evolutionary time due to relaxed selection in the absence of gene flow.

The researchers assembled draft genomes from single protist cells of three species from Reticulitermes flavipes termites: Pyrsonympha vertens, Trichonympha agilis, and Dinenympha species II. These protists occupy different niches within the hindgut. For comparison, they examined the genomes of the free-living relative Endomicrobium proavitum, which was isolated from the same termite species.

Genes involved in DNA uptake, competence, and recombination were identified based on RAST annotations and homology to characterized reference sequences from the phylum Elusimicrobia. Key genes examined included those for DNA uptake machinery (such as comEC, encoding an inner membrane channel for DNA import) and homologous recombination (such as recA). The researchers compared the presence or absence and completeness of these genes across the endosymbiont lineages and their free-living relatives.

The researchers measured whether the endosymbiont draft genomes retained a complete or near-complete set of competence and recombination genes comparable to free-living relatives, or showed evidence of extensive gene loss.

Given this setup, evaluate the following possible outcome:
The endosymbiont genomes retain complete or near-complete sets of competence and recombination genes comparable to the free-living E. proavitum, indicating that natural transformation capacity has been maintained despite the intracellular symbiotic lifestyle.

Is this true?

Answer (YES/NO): YES